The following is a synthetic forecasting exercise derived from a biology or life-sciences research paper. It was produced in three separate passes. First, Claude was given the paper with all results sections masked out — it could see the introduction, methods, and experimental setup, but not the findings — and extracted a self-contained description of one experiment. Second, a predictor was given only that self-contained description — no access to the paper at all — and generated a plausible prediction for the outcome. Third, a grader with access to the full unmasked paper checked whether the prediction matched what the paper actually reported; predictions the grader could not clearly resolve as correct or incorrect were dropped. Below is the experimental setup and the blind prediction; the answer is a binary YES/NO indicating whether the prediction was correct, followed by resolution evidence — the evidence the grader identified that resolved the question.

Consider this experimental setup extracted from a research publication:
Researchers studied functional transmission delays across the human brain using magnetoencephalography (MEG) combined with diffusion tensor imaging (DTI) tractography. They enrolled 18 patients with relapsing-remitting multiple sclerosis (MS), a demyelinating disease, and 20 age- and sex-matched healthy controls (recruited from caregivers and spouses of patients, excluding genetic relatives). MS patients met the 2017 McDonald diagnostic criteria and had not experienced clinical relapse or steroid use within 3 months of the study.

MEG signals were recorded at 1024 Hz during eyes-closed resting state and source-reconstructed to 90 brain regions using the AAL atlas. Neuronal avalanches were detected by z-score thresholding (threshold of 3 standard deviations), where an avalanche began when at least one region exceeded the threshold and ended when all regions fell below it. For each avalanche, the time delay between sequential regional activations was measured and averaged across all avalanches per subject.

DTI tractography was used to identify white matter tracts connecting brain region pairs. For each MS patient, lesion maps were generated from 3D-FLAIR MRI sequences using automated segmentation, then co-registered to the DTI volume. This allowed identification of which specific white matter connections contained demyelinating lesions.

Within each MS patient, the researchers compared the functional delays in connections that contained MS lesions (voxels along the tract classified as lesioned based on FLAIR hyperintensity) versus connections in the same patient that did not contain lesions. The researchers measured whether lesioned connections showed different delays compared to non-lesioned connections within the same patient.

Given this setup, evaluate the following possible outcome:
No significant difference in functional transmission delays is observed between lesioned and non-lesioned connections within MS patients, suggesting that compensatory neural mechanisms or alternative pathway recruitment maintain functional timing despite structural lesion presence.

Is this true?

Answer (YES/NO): NO